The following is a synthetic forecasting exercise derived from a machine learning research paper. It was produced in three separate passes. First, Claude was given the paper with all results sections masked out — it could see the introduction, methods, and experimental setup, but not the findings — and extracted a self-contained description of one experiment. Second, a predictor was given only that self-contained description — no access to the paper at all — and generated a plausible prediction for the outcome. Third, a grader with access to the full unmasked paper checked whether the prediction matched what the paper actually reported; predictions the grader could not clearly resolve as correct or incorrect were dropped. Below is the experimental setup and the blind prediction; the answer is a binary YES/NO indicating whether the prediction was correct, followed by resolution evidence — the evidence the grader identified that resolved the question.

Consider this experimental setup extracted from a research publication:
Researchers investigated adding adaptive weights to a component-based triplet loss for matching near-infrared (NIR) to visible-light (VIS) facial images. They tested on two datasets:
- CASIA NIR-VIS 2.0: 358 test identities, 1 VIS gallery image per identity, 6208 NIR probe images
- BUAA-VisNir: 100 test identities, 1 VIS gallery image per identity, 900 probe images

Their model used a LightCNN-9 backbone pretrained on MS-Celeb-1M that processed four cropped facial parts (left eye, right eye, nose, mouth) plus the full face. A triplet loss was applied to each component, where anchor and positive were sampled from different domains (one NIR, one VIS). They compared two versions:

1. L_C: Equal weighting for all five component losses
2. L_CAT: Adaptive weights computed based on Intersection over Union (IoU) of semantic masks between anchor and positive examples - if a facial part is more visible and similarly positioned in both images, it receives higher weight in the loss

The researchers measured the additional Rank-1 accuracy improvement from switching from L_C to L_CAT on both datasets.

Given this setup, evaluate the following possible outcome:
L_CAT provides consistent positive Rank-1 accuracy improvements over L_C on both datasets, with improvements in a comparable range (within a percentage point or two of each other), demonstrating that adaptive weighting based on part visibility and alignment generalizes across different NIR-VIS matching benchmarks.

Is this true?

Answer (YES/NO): NO